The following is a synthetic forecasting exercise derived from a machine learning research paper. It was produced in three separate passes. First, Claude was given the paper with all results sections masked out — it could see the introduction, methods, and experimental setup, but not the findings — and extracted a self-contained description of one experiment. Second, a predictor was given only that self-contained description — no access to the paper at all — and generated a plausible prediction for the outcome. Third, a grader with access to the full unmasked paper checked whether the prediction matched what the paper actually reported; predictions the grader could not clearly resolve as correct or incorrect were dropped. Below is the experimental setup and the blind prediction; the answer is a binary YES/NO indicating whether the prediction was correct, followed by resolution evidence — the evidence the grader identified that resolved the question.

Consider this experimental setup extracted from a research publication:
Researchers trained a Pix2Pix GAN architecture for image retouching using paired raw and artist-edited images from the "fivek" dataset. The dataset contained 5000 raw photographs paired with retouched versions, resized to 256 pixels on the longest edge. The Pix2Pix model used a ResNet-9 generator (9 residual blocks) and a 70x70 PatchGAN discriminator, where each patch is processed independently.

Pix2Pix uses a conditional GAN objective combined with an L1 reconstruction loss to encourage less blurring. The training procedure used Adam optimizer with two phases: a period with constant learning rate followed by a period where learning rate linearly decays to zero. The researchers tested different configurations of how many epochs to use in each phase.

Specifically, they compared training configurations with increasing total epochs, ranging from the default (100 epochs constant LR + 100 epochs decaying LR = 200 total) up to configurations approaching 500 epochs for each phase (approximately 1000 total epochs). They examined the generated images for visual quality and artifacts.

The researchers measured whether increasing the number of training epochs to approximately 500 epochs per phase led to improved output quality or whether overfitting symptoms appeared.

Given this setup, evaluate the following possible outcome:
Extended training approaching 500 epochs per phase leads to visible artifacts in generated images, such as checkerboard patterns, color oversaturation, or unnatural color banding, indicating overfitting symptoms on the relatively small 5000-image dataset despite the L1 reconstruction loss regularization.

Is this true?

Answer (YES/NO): YES